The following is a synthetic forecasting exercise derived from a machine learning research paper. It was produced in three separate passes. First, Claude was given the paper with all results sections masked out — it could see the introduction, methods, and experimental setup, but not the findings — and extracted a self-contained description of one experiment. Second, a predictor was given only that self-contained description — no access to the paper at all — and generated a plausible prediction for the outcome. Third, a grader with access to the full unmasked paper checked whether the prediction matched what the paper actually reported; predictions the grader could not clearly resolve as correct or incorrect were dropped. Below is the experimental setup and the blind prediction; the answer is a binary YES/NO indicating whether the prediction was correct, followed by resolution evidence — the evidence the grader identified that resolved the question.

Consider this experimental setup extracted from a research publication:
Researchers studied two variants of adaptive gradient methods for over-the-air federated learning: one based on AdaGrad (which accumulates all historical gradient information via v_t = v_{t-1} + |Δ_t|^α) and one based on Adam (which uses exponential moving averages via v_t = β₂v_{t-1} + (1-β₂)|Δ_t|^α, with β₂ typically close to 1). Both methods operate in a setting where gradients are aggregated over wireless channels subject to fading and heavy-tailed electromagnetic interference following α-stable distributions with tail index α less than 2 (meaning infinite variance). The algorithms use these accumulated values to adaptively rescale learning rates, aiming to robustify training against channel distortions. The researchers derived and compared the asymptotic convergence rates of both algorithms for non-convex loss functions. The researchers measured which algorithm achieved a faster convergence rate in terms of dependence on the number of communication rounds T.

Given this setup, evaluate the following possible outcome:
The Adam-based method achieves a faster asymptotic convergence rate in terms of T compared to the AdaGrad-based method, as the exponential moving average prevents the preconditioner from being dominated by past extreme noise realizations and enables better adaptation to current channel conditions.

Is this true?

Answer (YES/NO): YES